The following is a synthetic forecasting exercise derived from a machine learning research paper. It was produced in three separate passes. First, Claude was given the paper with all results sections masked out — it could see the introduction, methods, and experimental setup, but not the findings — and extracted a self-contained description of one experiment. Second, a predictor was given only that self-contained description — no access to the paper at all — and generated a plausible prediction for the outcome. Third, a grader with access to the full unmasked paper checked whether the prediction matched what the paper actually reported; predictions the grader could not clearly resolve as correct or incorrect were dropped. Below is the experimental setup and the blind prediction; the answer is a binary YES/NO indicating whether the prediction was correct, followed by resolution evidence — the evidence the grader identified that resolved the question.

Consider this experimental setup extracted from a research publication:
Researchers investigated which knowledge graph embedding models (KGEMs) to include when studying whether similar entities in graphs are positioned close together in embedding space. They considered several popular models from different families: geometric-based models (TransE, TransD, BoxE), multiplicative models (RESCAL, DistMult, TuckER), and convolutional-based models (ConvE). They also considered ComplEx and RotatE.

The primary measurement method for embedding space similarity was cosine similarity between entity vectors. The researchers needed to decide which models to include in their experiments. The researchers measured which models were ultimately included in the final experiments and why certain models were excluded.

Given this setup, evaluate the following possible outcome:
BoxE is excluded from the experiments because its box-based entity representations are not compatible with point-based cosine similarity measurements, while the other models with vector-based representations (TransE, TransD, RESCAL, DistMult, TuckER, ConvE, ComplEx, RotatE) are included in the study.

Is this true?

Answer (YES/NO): NO